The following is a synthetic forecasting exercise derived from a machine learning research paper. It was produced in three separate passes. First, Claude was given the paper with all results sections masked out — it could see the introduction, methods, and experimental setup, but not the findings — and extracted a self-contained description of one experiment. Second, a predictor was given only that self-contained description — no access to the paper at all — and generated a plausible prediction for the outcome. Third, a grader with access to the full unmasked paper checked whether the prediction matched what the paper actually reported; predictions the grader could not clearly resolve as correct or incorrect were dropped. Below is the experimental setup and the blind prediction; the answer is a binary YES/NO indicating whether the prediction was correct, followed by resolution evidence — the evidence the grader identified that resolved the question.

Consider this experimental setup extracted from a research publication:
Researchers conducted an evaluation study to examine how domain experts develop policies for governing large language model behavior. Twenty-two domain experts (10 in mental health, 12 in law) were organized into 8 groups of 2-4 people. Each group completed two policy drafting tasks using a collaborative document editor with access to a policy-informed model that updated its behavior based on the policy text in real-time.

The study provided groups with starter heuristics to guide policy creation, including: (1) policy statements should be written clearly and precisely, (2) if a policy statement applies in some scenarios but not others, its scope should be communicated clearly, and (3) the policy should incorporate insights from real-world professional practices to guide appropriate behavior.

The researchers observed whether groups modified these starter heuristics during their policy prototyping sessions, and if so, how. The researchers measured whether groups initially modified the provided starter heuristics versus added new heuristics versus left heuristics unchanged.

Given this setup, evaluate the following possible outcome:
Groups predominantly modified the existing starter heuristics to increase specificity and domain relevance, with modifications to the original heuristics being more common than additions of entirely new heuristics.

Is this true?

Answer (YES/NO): NO